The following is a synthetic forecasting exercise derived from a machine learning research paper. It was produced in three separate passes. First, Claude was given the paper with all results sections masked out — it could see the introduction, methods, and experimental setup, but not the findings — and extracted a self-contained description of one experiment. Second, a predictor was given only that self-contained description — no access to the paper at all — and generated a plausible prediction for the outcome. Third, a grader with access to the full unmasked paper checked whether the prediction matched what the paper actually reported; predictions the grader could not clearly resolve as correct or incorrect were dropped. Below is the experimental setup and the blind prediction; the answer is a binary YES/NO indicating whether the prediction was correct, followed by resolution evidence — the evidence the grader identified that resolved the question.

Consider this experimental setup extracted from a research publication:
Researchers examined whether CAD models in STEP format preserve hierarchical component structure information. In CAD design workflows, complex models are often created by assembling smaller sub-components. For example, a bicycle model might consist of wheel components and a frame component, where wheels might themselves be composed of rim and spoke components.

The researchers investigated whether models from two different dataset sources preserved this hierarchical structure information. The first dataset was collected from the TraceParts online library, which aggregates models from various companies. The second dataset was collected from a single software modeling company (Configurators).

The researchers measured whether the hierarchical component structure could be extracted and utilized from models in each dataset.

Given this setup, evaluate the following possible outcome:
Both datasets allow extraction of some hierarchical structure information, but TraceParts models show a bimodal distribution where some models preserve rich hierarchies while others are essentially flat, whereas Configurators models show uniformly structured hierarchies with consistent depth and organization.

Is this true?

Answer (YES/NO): NO